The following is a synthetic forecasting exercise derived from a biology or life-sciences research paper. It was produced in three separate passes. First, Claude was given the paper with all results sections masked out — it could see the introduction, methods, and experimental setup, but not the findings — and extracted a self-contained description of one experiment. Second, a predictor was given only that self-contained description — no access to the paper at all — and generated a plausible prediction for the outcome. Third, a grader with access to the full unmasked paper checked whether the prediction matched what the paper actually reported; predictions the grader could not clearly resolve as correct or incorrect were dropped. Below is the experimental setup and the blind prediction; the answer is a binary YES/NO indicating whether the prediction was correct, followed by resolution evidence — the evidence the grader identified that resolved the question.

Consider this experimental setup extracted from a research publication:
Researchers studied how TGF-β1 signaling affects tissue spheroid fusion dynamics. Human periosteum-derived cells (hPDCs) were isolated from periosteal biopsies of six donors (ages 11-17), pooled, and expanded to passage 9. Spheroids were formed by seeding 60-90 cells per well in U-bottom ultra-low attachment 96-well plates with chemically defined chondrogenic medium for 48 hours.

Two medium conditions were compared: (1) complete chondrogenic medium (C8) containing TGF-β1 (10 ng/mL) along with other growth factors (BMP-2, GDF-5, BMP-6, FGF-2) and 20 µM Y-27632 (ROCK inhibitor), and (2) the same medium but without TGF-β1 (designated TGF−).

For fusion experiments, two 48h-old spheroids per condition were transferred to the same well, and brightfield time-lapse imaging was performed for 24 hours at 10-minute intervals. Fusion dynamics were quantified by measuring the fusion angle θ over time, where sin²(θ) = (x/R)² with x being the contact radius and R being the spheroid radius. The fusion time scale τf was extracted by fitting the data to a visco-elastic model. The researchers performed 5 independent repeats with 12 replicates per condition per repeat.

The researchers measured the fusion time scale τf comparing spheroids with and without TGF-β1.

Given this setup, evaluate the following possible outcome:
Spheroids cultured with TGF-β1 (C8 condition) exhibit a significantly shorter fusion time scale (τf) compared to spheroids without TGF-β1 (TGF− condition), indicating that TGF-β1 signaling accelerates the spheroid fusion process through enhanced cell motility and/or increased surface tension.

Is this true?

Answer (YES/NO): NO